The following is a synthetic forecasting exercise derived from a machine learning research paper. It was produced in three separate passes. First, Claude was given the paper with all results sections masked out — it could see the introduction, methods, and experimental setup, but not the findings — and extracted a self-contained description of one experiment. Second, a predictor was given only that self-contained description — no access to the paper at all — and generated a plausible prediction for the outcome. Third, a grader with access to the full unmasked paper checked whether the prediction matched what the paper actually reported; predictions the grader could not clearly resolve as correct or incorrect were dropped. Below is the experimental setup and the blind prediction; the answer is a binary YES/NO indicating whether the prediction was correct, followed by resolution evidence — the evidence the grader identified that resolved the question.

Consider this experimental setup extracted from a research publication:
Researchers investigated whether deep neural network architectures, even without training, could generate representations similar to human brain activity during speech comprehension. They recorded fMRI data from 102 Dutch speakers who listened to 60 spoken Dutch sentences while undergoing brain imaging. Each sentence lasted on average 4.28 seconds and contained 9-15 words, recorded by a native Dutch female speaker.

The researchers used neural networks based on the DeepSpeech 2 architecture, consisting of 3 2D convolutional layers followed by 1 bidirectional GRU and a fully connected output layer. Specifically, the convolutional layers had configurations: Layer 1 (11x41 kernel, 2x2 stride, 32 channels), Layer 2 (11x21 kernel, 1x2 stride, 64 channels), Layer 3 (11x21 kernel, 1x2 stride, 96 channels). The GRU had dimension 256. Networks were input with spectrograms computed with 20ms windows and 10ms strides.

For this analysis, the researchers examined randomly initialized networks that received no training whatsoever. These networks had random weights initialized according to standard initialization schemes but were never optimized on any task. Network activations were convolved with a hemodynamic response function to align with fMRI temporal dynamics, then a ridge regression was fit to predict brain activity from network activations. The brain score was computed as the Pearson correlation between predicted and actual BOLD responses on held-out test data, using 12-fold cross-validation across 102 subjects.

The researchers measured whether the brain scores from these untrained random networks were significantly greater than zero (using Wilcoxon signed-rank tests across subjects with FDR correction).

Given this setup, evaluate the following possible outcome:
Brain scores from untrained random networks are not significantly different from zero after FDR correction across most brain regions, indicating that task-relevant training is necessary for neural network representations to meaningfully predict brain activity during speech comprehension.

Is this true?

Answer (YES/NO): NO